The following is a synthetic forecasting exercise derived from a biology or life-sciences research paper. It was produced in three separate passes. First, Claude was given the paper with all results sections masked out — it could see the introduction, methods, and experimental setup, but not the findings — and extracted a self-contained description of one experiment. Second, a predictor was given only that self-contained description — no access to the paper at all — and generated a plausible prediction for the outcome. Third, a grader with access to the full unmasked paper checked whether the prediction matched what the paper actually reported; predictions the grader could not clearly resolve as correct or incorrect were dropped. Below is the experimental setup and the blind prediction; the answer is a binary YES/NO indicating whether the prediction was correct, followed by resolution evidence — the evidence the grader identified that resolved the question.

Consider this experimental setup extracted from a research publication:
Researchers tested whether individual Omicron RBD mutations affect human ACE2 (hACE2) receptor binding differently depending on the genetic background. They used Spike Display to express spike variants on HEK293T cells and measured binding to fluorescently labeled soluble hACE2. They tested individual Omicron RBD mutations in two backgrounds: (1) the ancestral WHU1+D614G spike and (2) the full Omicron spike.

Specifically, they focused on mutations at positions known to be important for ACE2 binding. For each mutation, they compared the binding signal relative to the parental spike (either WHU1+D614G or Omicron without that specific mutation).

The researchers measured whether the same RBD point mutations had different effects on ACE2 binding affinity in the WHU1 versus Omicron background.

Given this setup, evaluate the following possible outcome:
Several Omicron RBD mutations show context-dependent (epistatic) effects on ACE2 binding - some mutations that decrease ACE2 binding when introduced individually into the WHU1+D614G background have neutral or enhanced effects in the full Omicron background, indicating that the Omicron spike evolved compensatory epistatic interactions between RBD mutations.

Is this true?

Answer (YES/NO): YES